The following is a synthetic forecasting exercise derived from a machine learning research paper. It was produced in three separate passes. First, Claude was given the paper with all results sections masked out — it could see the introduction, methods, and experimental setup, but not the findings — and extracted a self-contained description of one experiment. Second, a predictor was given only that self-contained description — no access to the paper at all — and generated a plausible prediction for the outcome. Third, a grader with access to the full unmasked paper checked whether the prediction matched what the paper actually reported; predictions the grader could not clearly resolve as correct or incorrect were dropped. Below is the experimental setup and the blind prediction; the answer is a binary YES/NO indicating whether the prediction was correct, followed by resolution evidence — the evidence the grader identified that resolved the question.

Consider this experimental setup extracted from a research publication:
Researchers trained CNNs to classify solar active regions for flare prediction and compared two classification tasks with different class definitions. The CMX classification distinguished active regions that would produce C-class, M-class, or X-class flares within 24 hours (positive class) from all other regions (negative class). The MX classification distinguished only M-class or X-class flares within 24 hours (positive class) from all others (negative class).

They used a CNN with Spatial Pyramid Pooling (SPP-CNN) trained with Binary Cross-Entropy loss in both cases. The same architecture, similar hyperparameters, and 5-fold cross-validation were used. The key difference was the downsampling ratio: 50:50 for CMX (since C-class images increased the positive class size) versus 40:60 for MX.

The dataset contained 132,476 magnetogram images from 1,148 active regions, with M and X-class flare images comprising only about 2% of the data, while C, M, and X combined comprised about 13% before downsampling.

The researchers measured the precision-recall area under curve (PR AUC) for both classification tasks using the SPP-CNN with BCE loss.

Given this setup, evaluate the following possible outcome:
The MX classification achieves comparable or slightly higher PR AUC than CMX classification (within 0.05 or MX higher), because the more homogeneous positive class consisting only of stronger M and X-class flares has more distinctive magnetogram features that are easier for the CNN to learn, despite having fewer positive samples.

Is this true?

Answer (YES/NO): NO